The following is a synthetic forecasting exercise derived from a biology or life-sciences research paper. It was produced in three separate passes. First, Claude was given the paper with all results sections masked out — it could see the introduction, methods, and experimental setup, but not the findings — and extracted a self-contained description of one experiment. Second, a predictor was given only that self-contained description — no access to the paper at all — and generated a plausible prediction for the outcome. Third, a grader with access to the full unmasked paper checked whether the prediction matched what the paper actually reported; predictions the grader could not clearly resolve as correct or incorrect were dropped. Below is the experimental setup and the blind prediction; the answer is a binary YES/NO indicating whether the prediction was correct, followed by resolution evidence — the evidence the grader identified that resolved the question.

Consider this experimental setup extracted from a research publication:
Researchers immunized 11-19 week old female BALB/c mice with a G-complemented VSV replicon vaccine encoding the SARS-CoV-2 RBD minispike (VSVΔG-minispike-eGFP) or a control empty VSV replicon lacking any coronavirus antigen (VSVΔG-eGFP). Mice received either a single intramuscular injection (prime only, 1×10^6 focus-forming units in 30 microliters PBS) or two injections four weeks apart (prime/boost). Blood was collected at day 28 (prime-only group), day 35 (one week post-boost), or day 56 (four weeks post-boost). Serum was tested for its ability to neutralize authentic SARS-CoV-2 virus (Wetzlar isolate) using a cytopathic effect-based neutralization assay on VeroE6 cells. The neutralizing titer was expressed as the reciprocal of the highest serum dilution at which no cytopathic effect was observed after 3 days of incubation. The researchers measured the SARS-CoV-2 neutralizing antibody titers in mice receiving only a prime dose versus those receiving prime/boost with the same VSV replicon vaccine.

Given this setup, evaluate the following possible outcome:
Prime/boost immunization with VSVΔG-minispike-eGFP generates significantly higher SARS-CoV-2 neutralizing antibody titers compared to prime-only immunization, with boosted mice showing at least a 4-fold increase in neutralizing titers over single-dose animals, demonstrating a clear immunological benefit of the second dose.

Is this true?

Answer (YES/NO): YES